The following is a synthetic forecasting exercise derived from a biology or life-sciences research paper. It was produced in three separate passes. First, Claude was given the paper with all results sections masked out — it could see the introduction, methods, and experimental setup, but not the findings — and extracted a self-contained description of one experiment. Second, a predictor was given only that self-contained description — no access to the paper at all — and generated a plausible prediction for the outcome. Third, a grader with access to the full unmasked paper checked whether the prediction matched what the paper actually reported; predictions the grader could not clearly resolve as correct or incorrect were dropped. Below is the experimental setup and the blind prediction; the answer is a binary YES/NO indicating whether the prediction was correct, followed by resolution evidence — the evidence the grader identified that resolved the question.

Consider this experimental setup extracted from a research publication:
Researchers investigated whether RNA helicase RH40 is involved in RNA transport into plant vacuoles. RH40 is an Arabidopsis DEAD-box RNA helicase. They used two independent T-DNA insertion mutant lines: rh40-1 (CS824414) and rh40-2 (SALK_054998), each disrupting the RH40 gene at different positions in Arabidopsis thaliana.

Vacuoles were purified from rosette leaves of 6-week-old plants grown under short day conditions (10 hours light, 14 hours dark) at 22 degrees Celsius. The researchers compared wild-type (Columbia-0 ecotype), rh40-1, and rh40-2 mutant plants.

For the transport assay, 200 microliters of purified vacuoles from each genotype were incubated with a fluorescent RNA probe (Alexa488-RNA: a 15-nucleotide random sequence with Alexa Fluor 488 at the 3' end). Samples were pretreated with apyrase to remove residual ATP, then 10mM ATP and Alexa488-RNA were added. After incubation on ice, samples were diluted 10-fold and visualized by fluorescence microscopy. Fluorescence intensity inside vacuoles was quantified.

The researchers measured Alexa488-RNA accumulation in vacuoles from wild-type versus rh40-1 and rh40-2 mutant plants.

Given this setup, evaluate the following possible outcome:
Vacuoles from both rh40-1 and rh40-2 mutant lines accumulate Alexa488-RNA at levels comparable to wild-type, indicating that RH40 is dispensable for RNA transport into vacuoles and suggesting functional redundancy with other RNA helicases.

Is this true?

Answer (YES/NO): NO